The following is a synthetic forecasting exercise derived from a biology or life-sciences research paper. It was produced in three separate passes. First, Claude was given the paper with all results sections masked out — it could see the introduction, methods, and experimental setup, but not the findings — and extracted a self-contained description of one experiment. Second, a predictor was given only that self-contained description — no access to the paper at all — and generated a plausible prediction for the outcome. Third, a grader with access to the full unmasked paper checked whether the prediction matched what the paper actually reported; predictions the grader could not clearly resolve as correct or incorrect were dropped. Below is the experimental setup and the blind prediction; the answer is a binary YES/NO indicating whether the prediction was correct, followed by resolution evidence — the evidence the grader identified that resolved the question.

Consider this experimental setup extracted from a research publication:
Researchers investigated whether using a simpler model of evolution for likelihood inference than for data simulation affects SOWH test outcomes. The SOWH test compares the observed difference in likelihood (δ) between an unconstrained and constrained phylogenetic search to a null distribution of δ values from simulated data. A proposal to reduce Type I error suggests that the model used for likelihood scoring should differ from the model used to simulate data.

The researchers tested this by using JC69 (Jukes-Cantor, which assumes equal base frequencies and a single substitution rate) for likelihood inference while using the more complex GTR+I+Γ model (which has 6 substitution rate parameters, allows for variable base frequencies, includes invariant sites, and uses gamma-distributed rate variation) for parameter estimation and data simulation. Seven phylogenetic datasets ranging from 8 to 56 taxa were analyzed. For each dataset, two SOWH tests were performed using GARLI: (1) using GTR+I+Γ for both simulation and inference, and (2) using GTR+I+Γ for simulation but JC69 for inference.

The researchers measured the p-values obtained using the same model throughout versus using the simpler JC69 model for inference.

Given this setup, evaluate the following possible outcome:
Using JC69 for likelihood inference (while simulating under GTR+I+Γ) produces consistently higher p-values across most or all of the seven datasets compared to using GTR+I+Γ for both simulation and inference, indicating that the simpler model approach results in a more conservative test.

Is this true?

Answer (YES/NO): NO